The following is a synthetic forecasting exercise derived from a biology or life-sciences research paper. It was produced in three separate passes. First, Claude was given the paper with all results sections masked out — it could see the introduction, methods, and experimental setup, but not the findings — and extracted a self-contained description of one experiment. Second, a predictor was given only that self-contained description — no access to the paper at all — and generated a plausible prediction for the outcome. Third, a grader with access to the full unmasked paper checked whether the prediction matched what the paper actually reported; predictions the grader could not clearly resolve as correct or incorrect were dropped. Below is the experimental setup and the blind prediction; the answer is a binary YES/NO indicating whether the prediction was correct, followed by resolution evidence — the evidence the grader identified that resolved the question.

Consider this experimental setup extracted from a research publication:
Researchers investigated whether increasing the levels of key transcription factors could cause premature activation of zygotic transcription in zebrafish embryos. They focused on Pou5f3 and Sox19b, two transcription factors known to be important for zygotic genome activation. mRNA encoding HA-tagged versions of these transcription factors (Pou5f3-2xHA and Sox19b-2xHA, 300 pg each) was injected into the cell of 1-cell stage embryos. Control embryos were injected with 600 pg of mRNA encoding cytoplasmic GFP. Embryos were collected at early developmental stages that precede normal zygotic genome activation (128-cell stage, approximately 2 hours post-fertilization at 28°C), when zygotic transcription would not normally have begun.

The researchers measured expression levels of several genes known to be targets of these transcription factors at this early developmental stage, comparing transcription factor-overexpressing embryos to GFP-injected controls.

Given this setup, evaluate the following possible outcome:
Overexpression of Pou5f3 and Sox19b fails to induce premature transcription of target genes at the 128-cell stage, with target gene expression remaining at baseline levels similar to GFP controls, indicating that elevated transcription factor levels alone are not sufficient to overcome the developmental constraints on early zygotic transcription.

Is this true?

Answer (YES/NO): NO